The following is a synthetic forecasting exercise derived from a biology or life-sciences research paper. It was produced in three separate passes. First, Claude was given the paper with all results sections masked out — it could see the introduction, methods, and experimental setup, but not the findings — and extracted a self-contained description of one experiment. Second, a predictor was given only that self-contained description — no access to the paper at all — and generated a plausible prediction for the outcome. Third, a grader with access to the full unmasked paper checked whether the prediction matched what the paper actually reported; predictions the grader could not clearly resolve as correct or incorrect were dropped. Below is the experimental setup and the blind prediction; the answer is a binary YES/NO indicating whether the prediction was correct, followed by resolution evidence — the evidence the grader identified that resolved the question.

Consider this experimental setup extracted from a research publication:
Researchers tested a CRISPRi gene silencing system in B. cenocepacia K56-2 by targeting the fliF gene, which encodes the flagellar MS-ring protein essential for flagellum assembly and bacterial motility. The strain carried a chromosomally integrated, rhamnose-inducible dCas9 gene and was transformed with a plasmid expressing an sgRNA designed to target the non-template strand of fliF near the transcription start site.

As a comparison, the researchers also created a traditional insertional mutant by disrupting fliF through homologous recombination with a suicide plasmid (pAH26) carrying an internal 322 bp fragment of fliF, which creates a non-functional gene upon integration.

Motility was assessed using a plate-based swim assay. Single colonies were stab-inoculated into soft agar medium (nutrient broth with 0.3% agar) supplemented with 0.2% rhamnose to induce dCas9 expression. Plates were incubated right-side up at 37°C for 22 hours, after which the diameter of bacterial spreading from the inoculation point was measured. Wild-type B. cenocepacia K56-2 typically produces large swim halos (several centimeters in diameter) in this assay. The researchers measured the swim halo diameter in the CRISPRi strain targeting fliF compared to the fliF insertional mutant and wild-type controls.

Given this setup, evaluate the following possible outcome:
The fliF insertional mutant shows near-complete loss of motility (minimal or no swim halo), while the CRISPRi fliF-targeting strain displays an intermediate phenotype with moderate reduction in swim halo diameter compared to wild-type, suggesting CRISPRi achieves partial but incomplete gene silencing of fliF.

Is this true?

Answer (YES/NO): YES